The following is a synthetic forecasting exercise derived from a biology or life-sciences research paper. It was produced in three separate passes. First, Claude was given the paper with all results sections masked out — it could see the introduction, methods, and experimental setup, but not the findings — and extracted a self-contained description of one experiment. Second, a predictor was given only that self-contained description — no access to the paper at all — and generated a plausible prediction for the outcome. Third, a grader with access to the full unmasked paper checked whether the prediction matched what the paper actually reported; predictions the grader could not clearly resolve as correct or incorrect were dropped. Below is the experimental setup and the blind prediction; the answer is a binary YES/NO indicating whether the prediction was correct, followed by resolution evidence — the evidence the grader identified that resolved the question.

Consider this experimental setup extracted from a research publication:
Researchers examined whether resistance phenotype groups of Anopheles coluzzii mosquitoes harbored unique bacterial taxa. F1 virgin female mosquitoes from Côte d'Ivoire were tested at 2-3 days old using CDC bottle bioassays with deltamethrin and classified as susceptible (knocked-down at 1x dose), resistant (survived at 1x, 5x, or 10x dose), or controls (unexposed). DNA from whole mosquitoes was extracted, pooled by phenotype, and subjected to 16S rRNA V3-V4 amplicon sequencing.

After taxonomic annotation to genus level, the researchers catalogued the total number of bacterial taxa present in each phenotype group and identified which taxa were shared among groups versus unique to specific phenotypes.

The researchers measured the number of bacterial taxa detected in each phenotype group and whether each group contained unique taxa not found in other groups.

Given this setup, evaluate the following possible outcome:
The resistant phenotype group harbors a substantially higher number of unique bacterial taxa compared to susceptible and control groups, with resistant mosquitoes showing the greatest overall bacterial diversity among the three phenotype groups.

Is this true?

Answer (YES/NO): NO